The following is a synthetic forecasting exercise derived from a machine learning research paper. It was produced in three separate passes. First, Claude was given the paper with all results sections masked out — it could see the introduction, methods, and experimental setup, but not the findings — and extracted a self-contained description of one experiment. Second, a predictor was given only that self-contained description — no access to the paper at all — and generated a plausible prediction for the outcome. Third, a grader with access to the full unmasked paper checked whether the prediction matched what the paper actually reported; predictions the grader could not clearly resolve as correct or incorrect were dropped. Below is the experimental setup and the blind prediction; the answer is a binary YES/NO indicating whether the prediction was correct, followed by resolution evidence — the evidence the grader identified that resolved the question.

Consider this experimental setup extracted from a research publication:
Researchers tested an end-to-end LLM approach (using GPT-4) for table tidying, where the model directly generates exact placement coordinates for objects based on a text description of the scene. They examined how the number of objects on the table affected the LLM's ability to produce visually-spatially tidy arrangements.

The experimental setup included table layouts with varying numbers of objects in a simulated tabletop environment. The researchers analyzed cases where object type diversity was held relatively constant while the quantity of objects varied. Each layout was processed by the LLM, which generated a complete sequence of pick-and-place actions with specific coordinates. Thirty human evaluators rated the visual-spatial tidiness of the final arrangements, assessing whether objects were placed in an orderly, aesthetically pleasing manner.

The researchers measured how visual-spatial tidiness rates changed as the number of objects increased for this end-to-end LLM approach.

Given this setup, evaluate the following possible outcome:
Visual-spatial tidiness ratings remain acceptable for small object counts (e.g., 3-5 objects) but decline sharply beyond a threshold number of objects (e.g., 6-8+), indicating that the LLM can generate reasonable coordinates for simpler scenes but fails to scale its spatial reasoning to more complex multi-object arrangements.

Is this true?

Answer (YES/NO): NO